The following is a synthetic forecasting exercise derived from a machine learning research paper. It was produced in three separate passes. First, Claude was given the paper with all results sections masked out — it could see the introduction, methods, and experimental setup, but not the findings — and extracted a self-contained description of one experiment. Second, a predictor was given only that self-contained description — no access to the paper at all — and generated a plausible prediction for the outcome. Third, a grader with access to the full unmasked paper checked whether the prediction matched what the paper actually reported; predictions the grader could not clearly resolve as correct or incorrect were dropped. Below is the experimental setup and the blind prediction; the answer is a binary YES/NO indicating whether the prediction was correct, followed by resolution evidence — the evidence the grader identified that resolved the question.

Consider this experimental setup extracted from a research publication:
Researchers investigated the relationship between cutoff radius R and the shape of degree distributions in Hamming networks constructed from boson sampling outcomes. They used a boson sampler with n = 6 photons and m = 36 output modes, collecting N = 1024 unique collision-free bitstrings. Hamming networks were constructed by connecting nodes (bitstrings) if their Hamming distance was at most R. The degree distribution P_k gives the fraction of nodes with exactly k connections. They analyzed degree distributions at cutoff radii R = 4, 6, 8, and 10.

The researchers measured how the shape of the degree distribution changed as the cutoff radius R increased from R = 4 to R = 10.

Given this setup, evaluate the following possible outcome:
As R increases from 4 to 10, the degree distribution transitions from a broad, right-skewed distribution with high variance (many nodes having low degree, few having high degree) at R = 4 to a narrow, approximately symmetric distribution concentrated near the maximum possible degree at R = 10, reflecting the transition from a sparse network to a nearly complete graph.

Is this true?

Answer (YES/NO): NO